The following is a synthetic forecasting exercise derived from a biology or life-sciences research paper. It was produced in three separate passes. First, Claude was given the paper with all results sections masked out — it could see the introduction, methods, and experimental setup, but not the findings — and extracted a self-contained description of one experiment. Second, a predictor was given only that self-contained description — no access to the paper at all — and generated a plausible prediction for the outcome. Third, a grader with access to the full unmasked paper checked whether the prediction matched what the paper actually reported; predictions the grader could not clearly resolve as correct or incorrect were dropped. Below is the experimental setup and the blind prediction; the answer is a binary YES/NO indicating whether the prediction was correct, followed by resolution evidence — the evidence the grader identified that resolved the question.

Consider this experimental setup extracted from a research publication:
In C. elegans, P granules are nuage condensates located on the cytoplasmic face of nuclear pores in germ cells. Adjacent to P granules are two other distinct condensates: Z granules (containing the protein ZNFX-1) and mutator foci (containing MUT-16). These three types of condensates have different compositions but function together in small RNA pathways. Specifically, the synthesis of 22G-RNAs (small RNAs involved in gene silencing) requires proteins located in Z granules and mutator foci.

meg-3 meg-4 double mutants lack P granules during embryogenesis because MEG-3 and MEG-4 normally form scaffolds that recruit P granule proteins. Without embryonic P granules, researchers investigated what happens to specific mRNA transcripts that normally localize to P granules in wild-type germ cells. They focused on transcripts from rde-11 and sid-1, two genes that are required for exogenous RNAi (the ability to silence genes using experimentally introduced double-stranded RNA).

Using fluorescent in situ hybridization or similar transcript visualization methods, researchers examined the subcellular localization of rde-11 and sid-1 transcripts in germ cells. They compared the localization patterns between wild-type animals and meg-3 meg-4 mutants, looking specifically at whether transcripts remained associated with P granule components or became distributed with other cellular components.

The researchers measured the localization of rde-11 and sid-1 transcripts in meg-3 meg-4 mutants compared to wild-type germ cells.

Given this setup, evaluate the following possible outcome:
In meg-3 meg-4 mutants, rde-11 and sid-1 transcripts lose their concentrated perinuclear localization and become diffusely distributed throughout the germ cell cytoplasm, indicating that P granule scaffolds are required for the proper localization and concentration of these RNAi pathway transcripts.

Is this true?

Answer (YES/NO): YES